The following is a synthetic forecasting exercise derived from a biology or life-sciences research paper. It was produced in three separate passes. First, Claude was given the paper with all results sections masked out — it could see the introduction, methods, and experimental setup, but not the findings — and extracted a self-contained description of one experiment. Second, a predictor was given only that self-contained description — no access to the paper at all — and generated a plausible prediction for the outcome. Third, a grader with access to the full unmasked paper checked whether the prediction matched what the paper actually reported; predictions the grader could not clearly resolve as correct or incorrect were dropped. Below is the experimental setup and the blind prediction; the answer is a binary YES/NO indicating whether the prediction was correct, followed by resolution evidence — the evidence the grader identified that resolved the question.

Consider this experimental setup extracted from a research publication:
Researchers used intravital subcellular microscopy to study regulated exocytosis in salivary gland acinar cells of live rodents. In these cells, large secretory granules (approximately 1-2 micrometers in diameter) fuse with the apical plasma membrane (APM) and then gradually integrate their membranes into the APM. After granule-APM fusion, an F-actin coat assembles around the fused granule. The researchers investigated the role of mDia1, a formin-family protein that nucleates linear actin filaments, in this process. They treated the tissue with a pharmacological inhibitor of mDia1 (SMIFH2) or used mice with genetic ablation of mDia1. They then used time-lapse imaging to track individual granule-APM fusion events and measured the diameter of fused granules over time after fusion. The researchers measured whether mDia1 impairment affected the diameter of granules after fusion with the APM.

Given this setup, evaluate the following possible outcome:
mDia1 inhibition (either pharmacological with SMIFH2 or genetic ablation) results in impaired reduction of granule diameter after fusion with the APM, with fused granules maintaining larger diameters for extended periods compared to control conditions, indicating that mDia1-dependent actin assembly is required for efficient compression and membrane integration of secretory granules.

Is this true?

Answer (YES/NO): NO